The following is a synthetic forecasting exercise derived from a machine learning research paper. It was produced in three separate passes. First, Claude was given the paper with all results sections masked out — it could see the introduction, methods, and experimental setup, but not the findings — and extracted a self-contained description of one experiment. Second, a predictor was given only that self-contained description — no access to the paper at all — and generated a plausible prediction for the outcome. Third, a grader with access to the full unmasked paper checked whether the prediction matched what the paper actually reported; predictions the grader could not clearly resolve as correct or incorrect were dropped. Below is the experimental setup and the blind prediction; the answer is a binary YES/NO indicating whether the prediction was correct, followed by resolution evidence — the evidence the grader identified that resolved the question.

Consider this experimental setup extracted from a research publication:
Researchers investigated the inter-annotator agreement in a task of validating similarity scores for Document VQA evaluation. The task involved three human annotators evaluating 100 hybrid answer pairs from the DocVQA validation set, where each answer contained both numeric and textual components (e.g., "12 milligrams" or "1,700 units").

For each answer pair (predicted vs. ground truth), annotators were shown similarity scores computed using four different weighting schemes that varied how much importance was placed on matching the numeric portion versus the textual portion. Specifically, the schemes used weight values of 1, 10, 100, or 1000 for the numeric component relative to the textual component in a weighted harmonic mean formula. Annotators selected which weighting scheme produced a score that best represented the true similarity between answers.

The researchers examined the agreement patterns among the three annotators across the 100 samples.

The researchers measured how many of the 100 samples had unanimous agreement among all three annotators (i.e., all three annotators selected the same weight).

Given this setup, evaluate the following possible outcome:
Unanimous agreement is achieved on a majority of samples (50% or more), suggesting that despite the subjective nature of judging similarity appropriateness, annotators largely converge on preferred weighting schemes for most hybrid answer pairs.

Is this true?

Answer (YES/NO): YES